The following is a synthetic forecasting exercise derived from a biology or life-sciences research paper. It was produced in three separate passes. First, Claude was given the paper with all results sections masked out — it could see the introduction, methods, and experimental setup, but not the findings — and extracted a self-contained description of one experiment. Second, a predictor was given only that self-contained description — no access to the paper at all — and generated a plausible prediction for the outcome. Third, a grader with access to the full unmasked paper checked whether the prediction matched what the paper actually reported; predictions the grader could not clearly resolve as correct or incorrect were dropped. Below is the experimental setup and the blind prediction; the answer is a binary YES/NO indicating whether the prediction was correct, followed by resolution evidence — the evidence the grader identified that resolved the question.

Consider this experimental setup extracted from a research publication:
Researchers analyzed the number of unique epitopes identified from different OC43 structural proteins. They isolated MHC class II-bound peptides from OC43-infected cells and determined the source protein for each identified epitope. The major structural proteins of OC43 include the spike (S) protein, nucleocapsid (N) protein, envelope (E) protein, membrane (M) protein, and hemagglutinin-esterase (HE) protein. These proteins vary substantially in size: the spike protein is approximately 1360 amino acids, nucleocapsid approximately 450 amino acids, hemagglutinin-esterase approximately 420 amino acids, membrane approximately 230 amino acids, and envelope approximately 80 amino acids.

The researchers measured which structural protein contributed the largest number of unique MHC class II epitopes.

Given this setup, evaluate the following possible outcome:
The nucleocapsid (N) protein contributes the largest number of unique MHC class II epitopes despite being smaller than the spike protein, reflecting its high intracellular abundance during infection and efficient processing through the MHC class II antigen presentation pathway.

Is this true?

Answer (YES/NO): NO